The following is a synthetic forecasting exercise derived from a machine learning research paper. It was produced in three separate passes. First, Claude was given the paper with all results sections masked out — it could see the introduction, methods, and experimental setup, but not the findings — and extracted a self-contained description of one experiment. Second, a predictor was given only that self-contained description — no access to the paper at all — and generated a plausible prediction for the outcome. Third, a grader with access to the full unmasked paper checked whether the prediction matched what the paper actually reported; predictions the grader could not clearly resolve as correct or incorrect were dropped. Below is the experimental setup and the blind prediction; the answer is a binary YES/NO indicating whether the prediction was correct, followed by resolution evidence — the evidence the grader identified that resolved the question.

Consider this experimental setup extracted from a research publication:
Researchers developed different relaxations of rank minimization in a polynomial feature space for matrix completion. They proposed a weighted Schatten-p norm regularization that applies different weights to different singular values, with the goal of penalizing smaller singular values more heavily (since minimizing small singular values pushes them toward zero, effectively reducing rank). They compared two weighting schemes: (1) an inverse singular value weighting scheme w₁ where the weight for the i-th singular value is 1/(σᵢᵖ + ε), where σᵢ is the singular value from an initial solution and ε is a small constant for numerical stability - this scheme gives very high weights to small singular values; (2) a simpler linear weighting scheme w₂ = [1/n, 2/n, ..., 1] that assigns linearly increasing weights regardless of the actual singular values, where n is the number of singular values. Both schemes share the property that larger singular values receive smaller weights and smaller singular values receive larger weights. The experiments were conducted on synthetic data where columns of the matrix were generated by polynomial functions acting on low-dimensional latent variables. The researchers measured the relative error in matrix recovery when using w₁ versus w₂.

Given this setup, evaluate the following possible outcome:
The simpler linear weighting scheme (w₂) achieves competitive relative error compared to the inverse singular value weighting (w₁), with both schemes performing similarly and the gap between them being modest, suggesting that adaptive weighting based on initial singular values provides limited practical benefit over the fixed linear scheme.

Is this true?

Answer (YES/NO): YES